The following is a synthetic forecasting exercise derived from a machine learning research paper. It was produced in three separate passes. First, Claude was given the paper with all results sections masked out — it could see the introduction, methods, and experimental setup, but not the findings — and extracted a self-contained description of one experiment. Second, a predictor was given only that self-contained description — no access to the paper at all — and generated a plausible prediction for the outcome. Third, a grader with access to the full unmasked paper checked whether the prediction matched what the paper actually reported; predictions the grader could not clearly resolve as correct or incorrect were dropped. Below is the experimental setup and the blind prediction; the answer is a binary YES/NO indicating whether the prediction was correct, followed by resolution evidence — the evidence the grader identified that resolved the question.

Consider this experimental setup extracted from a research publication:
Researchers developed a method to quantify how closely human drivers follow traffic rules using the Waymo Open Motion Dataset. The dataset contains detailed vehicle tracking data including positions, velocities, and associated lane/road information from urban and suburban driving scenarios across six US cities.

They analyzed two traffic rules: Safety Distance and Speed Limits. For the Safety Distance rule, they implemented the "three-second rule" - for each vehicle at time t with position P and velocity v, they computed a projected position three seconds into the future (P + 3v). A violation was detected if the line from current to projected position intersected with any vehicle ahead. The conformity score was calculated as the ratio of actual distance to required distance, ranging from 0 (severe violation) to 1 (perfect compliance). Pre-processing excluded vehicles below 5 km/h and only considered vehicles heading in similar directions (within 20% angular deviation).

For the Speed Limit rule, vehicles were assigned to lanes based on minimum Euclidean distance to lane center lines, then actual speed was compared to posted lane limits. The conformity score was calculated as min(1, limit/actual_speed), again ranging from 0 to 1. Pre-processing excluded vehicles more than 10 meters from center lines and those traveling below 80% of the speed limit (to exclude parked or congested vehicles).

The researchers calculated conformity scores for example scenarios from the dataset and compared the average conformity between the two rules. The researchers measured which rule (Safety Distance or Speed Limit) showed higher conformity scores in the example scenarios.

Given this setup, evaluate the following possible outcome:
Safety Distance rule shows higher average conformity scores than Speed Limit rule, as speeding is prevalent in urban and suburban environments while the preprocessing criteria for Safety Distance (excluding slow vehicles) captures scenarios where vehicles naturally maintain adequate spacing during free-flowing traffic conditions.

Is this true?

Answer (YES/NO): NO